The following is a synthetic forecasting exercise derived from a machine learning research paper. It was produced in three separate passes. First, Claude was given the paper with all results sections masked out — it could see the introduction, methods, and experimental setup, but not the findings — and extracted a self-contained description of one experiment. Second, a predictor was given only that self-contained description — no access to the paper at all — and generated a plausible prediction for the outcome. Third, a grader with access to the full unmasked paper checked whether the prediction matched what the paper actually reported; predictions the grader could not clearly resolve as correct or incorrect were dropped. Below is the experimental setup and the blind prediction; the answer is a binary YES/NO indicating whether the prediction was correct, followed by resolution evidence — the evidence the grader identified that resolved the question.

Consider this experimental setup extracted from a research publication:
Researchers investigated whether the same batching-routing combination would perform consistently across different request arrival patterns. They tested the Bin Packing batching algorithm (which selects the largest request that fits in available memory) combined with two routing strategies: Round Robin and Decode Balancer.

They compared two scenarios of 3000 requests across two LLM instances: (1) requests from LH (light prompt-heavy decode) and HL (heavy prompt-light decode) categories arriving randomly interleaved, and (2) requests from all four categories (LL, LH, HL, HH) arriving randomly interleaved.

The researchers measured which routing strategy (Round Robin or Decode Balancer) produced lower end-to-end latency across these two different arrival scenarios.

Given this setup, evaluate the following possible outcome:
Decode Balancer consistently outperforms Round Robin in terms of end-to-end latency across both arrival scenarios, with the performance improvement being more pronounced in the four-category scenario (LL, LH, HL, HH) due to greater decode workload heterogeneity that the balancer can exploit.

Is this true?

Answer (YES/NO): NO